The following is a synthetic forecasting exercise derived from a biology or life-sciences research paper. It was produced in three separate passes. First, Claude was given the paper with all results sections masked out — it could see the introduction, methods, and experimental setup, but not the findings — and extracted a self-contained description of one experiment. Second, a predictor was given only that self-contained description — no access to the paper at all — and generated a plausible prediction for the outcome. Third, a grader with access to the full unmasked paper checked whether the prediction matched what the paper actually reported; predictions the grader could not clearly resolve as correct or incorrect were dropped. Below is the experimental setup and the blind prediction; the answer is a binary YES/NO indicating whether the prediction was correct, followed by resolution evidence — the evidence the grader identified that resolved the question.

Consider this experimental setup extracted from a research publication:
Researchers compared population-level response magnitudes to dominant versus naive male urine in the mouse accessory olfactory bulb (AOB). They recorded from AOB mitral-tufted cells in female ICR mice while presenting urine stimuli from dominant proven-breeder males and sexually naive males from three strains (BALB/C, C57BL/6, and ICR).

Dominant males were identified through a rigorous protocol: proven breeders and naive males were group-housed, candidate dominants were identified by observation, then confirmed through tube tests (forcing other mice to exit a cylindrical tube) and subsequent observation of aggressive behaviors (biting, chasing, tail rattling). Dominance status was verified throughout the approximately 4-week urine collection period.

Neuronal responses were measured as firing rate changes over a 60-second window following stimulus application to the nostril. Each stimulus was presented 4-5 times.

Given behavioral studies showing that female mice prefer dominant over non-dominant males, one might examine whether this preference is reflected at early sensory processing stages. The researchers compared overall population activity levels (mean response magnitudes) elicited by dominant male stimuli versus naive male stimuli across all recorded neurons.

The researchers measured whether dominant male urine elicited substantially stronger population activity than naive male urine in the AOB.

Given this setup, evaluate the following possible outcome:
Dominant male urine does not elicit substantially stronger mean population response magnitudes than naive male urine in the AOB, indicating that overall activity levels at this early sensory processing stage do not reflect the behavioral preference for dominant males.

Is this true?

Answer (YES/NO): YES